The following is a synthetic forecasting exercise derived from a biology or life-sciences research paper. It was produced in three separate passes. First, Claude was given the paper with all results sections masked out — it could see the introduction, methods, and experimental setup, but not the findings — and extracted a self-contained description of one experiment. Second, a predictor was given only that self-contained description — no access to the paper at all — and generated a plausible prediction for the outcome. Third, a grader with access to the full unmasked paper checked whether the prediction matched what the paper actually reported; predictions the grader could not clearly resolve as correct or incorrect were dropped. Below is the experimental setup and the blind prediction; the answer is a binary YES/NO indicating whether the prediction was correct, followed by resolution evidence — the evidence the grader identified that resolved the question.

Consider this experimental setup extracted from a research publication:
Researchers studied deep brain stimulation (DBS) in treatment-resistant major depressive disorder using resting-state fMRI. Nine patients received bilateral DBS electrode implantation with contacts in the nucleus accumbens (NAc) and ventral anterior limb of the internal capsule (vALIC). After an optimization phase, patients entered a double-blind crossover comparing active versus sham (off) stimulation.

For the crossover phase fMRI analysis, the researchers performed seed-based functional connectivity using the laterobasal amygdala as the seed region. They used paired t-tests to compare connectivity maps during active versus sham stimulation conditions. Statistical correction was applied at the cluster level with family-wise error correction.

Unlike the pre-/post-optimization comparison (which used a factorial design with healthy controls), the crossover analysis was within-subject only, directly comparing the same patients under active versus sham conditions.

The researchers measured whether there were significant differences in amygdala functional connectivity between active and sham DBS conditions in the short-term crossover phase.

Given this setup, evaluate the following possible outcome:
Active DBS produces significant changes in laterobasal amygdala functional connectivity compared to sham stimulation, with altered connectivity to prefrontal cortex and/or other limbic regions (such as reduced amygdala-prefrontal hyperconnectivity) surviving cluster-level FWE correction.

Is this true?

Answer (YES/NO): NO